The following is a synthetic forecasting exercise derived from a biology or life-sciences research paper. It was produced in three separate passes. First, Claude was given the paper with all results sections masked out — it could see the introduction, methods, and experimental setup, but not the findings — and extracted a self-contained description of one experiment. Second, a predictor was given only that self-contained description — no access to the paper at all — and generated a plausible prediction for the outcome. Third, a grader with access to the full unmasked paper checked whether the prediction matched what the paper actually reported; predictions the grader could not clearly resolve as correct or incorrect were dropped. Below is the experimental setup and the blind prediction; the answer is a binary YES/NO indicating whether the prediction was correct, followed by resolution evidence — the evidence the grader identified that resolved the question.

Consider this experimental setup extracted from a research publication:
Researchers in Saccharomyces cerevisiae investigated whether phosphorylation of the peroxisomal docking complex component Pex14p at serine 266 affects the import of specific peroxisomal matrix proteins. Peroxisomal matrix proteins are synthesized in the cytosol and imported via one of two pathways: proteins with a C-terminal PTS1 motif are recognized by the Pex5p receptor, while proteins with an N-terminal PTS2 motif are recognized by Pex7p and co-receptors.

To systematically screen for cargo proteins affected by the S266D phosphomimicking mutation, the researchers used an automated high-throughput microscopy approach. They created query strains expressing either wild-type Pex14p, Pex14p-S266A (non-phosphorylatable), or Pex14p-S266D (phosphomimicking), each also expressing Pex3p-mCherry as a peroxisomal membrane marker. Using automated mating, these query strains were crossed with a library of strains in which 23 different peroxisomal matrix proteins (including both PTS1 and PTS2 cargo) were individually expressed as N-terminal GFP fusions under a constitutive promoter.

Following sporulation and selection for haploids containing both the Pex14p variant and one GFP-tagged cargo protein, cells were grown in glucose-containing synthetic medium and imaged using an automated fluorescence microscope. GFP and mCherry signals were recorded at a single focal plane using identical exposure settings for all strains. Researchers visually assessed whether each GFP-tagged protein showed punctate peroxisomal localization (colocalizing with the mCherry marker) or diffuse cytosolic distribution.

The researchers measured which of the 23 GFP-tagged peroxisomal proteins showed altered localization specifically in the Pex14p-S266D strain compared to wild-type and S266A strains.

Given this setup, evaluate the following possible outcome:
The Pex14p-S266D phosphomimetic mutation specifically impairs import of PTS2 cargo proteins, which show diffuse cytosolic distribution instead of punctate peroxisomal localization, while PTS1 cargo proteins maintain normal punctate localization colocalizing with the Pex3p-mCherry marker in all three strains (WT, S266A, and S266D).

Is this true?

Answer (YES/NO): NO